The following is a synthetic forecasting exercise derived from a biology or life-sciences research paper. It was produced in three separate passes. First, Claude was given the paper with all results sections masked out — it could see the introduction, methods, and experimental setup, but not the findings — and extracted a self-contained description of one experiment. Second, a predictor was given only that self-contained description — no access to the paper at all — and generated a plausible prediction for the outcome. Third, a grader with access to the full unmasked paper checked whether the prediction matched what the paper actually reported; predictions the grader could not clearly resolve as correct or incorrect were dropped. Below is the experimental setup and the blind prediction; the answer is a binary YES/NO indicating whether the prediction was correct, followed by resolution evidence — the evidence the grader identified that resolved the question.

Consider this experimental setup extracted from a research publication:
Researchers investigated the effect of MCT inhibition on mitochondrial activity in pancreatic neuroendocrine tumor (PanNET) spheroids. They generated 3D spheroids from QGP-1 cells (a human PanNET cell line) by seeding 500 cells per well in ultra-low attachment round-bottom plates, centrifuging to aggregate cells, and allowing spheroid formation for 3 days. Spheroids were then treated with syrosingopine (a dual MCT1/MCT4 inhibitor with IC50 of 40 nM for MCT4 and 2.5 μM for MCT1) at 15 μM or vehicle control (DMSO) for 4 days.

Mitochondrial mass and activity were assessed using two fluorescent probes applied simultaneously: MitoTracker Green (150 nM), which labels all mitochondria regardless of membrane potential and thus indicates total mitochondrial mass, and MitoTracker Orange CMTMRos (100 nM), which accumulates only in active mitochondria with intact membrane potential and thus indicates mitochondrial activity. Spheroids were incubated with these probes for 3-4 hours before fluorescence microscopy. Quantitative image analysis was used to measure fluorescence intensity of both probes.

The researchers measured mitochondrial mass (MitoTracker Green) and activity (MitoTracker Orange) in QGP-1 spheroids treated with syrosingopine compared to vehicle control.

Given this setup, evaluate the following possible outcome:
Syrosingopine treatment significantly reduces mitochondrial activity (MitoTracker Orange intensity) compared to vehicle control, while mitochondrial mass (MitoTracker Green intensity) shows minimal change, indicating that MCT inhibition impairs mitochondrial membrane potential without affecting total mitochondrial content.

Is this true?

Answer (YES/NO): NO